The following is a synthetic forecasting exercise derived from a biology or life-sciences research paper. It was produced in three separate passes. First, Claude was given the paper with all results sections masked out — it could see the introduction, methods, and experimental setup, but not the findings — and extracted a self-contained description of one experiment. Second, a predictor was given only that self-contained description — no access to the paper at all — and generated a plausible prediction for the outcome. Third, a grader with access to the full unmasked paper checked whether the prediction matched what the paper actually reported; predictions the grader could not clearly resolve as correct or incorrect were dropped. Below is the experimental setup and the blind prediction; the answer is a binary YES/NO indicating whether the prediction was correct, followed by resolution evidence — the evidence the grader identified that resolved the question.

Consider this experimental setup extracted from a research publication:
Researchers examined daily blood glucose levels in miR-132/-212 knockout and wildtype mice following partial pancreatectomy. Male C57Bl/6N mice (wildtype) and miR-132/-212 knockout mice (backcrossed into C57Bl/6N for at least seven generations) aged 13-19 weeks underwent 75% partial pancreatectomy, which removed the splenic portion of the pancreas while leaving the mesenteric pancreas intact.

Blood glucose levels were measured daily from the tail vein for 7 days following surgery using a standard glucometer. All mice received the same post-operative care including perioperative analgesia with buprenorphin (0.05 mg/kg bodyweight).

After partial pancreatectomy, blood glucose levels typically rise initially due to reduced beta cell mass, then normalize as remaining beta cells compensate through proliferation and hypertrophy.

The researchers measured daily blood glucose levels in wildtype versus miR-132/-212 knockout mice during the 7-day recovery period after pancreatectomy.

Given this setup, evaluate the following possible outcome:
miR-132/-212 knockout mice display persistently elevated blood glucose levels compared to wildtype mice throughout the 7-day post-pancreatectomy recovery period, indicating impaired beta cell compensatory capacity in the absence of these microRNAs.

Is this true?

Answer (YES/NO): NO